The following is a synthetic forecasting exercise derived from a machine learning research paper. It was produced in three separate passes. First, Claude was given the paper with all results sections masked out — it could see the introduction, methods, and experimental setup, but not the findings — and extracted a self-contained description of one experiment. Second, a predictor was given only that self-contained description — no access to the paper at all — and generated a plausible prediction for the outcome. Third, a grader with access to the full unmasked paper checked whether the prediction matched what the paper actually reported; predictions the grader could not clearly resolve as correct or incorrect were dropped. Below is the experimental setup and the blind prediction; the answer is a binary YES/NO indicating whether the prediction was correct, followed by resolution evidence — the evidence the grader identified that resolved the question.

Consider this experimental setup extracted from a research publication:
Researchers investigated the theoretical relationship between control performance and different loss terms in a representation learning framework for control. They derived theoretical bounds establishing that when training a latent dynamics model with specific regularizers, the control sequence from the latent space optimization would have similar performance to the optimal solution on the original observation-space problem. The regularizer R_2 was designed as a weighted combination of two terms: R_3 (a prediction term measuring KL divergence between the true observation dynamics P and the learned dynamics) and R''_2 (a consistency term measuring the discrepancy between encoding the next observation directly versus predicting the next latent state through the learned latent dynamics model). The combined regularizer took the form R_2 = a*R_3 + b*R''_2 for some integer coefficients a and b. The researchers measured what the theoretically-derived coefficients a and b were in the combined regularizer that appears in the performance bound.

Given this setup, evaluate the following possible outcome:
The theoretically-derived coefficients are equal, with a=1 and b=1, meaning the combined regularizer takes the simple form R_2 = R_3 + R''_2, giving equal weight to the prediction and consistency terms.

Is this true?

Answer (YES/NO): NO